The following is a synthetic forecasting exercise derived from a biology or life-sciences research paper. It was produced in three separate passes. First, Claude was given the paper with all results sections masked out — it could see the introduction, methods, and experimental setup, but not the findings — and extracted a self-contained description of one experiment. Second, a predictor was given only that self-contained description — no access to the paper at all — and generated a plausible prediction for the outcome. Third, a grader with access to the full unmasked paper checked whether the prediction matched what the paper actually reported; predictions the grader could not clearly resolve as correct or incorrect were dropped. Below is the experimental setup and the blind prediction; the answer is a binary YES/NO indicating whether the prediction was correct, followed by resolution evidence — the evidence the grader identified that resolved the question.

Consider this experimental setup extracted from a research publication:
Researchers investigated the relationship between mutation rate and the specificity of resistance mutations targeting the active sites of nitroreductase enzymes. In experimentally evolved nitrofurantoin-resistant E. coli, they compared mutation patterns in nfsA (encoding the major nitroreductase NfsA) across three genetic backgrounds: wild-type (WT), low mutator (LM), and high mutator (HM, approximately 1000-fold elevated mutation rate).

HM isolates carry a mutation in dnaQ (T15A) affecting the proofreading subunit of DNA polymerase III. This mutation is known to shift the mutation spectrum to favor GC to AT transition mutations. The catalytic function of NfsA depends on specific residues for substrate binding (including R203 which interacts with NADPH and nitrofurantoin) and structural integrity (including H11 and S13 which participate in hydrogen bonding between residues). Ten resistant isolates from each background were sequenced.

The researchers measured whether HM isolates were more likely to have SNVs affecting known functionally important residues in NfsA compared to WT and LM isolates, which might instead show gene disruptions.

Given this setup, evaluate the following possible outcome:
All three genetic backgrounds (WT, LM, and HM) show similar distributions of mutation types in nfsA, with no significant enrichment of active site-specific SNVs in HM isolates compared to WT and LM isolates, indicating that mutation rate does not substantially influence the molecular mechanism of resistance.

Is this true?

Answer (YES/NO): NO